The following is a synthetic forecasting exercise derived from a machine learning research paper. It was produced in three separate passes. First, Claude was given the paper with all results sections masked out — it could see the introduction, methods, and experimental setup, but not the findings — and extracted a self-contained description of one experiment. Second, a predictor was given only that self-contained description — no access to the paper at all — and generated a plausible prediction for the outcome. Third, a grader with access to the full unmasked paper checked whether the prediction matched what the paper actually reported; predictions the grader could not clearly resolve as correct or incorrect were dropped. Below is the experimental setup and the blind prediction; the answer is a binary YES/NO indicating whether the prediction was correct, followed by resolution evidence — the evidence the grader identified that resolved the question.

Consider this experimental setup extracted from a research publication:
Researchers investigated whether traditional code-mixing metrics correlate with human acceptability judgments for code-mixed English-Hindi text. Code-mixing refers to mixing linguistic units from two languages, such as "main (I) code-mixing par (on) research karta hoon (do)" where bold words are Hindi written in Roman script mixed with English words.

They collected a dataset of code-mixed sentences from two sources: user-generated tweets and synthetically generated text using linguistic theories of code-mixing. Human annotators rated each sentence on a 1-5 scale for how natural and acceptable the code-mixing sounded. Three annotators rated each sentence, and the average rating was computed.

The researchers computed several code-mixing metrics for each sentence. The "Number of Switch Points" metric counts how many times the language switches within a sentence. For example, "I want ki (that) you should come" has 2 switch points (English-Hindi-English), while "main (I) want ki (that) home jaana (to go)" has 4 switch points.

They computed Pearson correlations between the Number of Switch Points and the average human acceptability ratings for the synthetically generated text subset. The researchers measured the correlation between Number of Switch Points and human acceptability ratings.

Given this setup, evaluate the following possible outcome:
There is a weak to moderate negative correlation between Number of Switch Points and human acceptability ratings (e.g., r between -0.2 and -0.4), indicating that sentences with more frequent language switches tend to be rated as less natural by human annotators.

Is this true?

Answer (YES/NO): YES